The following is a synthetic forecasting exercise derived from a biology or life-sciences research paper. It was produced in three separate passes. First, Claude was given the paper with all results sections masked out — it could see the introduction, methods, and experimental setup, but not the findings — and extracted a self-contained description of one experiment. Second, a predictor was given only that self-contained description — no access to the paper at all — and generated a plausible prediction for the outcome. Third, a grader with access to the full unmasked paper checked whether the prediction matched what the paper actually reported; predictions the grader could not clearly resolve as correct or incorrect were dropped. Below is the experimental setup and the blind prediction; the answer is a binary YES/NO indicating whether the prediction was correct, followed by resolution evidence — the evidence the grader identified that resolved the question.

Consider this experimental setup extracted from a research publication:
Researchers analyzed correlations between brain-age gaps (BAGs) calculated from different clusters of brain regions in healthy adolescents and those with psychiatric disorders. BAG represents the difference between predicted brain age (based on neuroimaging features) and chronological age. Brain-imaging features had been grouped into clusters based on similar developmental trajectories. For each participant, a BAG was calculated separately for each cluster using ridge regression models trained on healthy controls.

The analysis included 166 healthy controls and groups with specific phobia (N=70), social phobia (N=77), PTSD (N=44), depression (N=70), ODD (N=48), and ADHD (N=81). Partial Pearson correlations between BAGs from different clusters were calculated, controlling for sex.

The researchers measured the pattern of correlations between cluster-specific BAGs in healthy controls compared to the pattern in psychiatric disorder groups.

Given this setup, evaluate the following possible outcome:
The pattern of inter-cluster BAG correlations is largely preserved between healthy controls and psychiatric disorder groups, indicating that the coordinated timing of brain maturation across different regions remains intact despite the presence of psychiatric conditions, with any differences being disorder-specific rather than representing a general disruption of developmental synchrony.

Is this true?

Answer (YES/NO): NO